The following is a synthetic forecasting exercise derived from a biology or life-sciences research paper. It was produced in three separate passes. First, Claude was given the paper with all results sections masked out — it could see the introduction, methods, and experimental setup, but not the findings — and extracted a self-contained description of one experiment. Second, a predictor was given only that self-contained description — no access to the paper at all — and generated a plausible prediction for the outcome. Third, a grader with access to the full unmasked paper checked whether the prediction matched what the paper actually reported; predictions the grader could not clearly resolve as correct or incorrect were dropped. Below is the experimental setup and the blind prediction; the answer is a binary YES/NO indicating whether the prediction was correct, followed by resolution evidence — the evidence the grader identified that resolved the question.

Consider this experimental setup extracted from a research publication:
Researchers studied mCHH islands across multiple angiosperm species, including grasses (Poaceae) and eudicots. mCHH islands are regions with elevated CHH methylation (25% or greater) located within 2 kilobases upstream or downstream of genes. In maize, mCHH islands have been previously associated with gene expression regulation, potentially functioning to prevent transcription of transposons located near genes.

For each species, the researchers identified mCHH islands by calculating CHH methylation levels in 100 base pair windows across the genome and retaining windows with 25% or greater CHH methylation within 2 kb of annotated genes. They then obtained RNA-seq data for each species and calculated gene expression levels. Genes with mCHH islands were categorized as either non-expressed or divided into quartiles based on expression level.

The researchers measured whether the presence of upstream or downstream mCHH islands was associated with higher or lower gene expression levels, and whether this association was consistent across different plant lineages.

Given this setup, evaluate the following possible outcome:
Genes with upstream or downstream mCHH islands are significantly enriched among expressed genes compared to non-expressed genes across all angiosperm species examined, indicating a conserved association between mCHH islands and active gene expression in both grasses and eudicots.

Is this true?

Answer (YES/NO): NO